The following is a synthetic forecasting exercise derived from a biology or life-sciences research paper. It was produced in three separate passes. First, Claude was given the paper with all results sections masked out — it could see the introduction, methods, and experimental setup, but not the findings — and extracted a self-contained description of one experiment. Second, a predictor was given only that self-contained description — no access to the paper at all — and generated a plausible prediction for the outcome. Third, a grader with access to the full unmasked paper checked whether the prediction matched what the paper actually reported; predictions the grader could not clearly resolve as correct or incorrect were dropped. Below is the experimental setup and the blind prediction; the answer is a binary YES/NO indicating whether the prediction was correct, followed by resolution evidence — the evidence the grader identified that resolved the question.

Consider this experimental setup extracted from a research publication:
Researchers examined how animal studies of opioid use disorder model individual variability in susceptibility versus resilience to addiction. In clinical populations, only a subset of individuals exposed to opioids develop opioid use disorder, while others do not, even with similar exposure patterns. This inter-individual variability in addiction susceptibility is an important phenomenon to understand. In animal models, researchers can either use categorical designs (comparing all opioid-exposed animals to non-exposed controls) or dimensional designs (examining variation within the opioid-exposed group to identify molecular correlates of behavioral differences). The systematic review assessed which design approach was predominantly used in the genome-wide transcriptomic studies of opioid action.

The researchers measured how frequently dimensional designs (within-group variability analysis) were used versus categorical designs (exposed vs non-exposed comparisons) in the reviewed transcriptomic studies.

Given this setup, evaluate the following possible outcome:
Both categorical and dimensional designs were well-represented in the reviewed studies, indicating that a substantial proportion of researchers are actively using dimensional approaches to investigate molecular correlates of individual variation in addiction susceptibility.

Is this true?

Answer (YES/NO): NO